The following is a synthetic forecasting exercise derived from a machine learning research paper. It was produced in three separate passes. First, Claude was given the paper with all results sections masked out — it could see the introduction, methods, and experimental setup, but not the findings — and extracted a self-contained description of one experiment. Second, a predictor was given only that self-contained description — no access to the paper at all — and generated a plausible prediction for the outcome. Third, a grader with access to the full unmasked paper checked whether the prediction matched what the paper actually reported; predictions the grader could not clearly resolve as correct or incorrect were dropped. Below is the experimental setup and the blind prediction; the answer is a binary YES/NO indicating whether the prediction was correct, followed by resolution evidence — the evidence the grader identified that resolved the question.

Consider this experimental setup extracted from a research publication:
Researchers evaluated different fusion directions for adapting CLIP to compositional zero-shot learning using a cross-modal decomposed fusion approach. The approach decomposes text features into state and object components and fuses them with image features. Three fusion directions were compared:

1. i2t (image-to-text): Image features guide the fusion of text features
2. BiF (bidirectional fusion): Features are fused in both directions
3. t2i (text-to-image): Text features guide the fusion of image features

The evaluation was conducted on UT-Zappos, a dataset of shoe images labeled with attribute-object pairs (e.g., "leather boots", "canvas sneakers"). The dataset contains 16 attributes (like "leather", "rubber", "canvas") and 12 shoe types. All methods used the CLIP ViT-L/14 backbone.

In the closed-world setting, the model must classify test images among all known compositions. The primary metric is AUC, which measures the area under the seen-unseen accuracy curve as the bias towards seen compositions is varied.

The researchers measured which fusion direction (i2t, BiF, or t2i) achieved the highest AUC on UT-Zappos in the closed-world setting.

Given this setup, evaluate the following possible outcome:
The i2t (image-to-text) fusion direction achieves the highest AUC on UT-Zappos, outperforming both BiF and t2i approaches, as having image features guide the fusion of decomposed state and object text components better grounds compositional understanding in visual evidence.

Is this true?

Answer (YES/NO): NO